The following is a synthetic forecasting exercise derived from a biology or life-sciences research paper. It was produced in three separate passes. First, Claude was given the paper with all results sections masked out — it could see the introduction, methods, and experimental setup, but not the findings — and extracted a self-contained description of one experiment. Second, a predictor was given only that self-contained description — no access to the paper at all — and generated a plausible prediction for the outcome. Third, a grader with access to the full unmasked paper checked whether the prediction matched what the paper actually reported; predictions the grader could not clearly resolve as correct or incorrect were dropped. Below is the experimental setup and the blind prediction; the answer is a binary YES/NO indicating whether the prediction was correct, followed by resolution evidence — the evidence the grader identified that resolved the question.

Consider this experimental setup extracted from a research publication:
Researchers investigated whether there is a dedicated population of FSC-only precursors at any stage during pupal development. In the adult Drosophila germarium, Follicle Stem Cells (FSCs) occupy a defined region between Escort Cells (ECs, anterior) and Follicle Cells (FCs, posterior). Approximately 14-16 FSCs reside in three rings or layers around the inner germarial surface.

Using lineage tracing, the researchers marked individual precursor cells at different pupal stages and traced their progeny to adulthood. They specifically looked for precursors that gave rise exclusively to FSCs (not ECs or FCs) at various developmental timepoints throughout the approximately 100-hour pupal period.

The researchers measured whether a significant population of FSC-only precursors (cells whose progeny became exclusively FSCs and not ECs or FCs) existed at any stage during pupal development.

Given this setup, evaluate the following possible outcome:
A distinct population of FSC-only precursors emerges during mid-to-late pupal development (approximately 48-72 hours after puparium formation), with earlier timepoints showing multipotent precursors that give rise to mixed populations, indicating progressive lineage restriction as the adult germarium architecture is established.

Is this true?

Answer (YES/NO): NO